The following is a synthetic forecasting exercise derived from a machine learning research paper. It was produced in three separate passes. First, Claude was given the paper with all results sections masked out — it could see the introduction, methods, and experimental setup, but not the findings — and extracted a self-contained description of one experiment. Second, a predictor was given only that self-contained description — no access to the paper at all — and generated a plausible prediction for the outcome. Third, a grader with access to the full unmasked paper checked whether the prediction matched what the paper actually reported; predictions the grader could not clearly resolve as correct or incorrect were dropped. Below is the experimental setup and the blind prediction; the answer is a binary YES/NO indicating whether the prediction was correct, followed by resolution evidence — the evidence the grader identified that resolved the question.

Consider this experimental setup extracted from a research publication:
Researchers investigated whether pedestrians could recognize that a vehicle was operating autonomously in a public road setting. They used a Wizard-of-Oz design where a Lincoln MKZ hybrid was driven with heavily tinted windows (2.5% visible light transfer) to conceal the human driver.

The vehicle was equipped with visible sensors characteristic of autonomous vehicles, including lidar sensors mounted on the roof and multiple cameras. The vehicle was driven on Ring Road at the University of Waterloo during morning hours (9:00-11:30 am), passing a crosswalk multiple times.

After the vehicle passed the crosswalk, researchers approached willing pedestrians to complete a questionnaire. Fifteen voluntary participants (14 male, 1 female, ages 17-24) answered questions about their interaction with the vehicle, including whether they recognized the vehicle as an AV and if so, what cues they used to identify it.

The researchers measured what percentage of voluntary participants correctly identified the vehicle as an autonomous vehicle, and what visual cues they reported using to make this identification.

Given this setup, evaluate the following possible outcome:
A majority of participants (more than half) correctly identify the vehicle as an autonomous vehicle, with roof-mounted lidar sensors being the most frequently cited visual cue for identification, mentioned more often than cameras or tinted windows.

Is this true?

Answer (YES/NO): NO